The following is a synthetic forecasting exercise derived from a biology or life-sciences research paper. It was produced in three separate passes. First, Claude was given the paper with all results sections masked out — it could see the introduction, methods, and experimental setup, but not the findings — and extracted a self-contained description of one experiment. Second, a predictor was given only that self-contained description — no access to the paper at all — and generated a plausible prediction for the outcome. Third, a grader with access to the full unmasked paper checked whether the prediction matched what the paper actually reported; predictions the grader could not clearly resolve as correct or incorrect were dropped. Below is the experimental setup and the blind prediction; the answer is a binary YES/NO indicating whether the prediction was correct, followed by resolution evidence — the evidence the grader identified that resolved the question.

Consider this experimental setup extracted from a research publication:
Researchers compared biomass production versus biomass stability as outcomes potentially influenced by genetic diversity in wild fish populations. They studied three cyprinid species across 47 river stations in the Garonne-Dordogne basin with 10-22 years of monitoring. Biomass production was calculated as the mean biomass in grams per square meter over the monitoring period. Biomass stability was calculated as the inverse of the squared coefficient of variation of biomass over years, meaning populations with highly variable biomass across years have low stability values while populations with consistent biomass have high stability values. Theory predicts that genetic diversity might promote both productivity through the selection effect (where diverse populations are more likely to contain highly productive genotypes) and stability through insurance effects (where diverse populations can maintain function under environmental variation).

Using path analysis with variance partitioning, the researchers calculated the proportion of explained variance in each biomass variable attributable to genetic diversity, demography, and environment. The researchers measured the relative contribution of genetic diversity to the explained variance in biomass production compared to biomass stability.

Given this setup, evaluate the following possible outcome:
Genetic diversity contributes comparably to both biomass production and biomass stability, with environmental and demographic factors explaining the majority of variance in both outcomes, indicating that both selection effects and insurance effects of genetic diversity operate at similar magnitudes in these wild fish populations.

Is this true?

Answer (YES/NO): NO